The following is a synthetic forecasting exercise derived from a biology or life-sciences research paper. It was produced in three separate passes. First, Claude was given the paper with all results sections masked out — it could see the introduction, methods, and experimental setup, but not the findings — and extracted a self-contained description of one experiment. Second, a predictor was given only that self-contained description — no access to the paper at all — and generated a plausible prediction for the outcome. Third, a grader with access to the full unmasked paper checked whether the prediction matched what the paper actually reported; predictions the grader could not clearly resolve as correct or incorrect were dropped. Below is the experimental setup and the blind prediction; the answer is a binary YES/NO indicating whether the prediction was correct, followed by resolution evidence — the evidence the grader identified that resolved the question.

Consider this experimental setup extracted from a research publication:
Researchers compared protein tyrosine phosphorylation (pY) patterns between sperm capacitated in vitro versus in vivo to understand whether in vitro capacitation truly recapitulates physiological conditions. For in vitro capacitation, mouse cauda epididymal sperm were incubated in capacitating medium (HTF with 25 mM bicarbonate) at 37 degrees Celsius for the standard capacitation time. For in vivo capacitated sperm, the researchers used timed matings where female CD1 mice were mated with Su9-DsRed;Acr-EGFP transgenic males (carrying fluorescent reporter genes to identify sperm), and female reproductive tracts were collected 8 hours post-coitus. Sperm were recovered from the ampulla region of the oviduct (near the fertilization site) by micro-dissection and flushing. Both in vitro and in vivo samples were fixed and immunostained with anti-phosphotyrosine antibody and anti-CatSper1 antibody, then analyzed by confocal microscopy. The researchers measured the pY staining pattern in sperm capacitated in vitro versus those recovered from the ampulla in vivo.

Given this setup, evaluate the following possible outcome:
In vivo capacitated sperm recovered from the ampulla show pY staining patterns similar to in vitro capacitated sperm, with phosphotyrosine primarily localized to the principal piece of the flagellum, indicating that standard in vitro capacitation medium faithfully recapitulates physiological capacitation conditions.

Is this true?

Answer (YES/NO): NO